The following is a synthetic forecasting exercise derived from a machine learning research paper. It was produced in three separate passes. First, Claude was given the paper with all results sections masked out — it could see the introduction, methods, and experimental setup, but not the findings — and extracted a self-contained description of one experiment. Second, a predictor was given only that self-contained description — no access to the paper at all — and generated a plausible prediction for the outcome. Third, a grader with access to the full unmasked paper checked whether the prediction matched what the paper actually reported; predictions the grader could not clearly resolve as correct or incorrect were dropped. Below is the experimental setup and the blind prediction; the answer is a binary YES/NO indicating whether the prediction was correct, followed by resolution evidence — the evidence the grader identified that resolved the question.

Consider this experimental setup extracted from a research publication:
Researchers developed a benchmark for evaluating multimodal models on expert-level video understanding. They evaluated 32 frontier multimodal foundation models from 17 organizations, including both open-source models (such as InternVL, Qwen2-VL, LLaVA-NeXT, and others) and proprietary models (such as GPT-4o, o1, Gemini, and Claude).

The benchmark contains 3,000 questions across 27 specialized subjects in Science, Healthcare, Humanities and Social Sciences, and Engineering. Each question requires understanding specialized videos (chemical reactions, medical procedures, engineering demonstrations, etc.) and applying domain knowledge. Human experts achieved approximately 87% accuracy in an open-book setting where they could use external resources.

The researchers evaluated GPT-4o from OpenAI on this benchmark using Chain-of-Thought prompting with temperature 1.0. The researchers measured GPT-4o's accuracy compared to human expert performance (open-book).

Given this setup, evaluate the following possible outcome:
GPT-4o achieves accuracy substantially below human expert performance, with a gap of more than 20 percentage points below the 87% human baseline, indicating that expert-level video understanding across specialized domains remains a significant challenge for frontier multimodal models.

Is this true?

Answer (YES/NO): YES